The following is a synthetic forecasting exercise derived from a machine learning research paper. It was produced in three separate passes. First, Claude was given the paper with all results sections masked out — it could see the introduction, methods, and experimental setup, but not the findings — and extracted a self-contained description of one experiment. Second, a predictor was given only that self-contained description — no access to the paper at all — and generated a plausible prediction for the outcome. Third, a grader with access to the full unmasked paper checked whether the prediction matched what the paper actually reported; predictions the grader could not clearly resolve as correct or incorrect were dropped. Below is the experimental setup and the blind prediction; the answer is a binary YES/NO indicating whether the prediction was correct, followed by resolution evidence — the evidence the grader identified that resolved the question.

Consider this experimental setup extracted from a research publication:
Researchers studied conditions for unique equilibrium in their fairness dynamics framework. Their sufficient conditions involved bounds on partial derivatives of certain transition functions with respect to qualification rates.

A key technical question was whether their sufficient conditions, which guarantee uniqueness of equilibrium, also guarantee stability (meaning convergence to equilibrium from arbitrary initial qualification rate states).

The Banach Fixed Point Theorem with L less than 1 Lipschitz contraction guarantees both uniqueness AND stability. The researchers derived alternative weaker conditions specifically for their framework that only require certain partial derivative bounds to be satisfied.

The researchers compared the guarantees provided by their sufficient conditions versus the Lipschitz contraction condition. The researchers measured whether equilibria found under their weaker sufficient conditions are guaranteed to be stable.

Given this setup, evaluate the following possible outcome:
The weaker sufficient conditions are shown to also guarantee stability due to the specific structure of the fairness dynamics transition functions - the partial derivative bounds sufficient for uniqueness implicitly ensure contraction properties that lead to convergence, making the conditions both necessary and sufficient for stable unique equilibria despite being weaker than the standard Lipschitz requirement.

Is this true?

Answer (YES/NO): NO